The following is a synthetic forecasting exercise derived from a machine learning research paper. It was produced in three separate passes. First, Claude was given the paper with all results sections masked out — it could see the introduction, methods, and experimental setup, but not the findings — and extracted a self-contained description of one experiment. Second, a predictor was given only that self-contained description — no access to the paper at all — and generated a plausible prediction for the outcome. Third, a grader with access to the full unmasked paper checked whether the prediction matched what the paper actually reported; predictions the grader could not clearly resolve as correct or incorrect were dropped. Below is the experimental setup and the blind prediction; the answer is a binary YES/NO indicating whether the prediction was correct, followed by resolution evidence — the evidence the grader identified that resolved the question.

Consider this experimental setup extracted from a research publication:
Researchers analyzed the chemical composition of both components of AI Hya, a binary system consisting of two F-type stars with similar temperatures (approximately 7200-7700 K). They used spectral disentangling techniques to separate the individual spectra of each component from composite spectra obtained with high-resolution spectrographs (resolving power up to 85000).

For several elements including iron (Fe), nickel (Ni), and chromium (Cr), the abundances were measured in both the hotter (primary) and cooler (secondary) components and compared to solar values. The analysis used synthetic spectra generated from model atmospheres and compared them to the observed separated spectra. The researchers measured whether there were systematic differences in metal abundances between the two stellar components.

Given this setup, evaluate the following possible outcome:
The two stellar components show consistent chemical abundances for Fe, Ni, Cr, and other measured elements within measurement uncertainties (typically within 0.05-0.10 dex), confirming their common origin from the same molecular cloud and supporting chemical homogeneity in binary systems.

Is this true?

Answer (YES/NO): NO